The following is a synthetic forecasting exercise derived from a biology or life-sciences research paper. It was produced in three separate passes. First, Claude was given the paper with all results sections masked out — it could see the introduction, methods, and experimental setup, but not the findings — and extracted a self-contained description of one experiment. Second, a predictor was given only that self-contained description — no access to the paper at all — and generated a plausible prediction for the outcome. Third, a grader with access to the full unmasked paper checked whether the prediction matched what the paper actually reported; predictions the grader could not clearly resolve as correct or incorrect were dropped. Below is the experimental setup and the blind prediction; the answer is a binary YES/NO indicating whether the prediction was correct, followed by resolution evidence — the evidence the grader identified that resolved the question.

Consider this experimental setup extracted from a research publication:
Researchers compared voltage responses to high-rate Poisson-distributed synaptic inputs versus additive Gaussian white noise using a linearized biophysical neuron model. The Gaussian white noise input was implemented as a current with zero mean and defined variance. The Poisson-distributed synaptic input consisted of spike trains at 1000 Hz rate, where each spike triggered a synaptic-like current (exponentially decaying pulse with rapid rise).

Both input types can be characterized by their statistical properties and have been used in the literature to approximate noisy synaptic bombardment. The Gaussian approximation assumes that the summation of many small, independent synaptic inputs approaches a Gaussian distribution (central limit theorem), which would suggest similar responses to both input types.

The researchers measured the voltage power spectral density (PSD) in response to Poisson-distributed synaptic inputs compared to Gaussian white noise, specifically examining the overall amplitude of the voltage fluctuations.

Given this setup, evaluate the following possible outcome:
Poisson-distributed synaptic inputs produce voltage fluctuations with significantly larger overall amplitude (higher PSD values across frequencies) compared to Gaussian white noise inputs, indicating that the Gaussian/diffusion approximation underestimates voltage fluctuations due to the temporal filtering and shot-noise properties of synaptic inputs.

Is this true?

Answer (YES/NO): NO